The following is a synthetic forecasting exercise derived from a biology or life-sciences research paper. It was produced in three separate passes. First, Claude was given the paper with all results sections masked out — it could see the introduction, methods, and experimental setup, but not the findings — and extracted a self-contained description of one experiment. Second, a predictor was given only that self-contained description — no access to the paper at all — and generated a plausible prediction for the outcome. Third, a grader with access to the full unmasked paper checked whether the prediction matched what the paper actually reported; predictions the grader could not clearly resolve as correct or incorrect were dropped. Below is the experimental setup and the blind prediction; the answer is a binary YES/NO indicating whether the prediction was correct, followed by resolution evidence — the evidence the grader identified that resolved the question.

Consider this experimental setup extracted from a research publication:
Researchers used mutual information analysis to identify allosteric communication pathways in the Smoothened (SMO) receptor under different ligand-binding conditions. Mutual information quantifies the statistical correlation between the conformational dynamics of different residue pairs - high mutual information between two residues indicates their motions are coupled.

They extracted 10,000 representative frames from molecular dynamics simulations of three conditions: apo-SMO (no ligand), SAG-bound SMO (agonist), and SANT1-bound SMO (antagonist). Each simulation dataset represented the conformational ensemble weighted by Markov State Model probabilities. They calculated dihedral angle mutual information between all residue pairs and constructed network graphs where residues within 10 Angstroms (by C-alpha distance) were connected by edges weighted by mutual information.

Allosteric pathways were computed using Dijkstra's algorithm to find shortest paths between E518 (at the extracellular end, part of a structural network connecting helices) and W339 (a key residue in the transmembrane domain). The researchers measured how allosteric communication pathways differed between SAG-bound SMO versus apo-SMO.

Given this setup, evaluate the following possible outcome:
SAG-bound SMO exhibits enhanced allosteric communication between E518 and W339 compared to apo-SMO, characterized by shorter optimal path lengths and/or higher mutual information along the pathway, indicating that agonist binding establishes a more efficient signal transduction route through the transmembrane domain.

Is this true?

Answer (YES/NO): NO